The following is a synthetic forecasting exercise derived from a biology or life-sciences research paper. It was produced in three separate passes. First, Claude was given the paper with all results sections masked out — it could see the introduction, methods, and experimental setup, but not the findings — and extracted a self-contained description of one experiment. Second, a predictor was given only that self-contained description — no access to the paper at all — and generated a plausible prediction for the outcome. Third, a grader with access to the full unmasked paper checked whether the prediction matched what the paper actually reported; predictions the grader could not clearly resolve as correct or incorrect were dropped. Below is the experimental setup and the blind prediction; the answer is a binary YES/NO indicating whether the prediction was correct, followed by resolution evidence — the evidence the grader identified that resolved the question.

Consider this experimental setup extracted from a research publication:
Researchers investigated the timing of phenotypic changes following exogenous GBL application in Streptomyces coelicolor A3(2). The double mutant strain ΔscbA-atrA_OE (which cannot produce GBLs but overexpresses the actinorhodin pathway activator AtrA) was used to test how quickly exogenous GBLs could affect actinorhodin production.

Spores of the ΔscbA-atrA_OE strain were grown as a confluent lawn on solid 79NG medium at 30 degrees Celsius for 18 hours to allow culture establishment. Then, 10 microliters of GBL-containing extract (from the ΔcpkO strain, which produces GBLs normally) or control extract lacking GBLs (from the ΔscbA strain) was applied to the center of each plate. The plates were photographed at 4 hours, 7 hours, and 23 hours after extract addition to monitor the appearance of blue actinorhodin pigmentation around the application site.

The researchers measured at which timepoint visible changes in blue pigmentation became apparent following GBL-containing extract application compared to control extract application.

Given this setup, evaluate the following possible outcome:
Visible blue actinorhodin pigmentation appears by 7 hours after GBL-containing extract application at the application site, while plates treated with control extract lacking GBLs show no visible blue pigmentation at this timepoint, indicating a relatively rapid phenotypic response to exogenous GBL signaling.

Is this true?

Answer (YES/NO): NO